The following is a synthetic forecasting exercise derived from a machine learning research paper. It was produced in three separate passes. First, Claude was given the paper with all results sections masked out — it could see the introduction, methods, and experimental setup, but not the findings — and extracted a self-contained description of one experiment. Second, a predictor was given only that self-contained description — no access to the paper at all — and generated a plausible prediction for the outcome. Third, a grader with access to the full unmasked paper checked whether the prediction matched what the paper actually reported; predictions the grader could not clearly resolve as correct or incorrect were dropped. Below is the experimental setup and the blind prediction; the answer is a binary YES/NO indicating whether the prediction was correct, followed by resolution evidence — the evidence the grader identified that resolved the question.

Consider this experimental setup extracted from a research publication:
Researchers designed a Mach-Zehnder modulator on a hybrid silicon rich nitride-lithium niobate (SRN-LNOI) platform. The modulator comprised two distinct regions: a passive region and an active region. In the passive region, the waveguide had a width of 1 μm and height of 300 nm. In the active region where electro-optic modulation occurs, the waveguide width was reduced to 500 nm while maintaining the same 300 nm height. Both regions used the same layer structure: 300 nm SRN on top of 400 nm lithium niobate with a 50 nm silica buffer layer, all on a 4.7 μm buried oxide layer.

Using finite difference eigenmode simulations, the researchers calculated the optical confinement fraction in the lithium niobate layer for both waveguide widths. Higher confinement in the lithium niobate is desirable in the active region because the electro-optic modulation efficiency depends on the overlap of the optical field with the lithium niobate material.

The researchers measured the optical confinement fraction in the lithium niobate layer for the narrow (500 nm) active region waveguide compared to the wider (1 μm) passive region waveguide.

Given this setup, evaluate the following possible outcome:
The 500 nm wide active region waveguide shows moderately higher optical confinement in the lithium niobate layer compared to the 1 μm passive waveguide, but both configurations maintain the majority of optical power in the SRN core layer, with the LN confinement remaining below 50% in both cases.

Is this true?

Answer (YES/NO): NO